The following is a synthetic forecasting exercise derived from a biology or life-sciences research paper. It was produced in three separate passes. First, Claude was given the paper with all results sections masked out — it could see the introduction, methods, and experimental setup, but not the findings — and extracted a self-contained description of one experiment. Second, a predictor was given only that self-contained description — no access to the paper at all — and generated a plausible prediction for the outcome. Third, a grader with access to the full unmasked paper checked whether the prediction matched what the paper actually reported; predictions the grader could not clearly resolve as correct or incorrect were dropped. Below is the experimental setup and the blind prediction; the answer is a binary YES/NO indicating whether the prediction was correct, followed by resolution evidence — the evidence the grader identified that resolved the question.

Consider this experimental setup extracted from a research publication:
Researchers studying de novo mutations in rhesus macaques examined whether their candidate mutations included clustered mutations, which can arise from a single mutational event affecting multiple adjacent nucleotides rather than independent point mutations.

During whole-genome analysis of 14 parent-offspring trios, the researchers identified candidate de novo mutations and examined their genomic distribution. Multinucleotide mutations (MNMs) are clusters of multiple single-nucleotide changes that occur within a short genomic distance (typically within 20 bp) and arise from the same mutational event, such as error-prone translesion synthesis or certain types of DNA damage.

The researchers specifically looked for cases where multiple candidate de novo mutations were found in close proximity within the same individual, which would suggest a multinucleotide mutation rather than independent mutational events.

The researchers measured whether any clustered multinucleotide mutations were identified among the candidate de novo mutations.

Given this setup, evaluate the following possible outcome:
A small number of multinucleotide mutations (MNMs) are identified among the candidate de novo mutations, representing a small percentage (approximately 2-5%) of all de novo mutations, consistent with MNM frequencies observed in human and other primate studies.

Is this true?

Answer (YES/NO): NO